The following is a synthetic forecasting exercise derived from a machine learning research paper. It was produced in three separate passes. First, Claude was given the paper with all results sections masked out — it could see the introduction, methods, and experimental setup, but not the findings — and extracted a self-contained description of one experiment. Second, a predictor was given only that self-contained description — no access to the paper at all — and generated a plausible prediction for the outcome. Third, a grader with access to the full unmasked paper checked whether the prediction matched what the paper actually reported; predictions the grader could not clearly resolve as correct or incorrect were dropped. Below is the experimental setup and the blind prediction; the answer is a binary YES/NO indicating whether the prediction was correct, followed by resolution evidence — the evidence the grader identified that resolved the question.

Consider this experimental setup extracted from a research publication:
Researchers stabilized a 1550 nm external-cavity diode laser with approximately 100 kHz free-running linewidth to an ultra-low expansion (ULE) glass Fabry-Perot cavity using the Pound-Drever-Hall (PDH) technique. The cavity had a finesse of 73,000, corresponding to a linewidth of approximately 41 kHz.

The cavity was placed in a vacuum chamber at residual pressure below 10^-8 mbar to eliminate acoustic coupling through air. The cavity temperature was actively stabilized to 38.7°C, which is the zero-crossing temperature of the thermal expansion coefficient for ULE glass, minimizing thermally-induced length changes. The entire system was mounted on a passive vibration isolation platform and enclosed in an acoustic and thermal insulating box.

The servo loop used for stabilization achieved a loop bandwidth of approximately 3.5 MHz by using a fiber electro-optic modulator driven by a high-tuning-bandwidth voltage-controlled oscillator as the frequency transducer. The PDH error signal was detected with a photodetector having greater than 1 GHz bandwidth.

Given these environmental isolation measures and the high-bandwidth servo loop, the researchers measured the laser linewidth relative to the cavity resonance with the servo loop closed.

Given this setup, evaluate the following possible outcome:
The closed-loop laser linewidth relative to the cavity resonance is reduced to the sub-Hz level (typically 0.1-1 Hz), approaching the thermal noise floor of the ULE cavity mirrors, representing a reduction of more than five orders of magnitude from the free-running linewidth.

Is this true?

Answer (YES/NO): NO